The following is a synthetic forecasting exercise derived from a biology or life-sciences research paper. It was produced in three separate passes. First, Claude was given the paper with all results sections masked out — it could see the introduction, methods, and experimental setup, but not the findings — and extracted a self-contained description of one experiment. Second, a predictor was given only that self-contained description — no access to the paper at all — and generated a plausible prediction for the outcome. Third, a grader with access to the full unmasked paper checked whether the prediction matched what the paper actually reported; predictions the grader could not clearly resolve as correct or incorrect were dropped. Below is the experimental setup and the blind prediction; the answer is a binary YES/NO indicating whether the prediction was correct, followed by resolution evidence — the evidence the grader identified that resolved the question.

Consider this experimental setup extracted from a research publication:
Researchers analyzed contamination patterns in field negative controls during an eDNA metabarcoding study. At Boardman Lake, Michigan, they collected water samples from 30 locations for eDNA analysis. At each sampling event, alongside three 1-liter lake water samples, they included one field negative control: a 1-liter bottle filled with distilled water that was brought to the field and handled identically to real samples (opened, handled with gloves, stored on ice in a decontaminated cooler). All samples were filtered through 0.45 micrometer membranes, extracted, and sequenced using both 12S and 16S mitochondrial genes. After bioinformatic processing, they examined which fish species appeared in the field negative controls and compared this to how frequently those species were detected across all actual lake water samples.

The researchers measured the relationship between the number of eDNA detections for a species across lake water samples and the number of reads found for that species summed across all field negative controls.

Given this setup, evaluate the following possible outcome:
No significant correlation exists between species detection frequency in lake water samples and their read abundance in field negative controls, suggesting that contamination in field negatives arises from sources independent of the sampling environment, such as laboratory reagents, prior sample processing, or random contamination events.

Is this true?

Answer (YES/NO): NO